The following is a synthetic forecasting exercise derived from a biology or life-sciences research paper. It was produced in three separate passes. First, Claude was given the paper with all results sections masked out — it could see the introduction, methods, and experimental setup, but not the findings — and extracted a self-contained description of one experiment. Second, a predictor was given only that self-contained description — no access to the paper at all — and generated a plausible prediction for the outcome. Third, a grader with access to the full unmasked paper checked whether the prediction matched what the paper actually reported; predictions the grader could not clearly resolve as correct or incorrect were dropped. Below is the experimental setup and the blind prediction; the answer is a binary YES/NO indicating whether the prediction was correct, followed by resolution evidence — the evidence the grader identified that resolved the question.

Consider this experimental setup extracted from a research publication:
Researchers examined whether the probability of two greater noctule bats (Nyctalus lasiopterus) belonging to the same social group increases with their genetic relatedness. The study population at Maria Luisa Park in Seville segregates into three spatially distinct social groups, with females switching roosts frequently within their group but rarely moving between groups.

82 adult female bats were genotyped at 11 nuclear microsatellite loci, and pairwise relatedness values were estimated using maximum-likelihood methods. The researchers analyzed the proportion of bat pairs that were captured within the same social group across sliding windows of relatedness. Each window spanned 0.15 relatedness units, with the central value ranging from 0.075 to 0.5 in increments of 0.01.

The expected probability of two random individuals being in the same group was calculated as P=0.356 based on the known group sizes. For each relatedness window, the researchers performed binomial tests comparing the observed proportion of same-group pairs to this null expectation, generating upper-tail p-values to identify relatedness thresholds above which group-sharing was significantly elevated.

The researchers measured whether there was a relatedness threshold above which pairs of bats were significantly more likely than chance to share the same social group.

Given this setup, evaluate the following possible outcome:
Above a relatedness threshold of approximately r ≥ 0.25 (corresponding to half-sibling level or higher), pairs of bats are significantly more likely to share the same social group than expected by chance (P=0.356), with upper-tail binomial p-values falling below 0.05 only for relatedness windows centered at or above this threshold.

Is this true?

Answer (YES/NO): NO